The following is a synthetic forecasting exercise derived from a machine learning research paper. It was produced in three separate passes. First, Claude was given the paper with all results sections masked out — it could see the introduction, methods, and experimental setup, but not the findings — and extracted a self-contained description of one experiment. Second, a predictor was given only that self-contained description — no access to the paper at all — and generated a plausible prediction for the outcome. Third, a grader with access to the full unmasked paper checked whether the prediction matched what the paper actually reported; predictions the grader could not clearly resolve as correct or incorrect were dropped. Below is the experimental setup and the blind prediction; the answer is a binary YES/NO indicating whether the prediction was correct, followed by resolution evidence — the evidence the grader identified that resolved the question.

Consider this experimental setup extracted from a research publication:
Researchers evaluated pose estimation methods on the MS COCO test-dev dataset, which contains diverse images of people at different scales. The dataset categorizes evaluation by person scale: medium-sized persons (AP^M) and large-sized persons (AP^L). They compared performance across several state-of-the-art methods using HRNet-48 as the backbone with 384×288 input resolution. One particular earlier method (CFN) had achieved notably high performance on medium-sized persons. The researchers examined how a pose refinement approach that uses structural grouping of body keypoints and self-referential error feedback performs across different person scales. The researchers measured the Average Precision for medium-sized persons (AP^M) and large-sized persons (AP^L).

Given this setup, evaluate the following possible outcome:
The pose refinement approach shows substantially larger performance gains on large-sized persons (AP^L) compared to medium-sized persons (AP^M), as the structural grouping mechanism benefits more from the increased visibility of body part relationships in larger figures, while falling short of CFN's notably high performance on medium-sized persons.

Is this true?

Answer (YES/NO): NO